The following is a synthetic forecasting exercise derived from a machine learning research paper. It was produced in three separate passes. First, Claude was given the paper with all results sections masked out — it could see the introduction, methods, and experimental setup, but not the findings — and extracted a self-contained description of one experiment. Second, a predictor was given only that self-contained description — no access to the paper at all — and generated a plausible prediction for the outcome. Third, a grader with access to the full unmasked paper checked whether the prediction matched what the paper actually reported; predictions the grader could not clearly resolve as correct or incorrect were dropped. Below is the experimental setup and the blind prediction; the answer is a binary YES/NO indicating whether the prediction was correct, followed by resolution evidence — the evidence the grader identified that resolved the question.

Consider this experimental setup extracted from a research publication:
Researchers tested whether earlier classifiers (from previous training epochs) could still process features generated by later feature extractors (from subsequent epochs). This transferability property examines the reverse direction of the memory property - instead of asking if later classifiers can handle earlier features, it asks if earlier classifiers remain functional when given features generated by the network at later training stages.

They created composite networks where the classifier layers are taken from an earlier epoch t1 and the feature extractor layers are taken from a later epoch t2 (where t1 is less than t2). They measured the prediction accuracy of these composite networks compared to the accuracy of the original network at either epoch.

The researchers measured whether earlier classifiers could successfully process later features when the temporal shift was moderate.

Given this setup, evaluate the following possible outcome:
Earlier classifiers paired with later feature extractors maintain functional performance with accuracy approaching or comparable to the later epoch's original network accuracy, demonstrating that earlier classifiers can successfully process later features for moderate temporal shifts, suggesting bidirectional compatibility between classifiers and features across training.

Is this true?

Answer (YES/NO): YES